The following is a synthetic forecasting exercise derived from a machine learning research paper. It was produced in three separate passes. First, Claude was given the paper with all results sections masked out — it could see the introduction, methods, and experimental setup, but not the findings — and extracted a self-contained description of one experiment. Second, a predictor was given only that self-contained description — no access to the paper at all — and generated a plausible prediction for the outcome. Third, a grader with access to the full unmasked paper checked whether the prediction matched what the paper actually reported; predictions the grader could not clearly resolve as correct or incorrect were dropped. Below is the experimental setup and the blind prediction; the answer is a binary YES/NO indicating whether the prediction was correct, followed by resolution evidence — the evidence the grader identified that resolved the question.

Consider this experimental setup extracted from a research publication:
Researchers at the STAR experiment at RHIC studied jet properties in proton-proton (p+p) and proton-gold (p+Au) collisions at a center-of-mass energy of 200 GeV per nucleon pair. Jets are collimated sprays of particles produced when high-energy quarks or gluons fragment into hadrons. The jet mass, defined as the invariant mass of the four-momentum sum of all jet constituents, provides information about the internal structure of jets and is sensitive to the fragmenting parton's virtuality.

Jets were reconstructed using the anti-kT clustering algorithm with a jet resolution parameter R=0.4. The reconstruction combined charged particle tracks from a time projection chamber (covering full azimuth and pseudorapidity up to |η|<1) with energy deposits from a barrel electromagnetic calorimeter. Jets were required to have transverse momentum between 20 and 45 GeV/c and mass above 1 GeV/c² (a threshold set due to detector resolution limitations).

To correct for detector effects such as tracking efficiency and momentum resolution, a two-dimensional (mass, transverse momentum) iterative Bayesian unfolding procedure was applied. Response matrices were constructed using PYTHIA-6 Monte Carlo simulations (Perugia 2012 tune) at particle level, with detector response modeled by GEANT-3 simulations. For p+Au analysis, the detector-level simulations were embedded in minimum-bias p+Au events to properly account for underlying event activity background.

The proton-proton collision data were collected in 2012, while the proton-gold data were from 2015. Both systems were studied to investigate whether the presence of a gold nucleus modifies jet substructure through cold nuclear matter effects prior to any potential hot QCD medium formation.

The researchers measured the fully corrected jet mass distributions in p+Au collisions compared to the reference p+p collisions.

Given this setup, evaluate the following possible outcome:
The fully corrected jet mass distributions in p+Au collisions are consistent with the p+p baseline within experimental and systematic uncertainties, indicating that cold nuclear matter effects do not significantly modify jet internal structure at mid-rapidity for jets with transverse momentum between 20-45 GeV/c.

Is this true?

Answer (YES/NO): YES